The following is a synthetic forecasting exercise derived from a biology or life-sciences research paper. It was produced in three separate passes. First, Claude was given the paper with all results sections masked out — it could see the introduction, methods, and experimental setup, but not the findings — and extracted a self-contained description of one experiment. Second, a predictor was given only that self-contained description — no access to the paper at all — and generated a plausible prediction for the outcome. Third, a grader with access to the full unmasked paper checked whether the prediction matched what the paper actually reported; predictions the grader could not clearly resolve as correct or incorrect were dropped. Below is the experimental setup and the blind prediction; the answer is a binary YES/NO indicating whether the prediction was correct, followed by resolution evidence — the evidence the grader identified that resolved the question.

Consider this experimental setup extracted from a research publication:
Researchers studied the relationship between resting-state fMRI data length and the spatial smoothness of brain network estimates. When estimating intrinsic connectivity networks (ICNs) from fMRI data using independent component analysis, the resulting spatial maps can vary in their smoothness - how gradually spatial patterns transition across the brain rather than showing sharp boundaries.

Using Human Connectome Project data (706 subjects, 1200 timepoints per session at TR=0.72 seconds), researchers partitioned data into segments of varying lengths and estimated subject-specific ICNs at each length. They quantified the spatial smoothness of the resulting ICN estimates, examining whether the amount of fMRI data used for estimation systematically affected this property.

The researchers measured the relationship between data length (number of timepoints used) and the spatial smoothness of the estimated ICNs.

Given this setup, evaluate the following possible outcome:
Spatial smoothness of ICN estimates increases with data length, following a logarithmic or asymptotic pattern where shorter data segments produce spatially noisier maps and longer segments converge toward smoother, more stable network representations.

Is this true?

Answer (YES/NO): YES